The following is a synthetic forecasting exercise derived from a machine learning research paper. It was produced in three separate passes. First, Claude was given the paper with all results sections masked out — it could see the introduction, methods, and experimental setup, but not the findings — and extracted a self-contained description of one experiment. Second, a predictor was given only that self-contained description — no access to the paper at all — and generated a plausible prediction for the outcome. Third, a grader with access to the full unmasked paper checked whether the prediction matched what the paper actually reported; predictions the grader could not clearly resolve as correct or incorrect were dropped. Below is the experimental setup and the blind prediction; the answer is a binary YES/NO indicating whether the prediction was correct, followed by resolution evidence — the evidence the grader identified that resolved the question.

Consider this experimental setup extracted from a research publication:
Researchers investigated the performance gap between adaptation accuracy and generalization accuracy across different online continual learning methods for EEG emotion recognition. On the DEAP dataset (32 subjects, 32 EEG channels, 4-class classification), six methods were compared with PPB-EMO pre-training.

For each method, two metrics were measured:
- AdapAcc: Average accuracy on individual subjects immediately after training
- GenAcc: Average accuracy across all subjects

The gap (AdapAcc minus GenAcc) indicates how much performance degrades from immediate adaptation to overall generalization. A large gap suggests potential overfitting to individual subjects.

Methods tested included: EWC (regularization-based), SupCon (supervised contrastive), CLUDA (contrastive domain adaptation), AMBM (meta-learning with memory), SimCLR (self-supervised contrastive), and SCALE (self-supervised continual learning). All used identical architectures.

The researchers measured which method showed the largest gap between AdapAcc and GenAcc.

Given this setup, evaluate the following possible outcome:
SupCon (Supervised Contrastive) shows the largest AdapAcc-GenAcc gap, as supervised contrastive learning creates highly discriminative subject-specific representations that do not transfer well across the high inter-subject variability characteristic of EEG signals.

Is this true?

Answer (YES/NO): NO